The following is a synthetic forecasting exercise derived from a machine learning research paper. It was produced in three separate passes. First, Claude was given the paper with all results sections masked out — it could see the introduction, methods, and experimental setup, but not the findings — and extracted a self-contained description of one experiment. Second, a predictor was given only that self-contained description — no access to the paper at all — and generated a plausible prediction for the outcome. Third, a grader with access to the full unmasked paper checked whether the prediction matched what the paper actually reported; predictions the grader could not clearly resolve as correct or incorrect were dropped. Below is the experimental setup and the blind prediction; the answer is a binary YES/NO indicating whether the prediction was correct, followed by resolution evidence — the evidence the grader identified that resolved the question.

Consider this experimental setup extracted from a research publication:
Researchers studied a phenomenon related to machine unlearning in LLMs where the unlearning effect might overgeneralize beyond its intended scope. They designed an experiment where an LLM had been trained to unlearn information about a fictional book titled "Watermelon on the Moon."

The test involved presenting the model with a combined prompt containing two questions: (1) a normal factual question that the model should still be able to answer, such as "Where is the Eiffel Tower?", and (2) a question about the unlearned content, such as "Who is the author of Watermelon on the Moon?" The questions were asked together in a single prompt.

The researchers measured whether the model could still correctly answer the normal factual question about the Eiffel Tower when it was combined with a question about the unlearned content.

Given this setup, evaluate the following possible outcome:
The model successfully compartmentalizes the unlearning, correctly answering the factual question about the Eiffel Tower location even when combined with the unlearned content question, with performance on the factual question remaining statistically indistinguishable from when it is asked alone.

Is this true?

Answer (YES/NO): NO